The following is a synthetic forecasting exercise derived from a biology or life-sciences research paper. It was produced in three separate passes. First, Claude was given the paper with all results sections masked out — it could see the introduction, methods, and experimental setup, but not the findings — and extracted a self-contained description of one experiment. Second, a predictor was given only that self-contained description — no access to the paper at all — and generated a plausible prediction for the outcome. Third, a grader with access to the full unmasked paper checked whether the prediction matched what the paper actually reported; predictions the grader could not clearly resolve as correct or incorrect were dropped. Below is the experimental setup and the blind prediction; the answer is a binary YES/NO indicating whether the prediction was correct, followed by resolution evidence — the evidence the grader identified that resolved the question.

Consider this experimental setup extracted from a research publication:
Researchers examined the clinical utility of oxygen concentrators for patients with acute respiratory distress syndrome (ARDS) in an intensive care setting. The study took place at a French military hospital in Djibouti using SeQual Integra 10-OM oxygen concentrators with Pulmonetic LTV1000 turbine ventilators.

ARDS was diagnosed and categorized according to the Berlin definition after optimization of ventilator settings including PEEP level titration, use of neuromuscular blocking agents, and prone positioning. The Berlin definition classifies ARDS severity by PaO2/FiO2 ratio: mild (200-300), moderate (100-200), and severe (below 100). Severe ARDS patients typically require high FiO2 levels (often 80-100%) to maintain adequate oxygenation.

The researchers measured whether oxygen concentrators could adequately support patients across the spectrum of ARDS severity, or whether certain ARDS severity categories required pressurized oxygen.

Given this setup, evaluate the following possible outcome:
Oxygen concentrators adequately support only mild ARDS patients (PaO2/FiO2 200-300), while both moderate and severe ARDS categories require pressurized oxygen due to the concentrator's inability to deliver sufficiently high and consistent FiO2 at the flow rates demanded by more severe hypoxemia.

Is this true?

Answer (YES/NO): NO